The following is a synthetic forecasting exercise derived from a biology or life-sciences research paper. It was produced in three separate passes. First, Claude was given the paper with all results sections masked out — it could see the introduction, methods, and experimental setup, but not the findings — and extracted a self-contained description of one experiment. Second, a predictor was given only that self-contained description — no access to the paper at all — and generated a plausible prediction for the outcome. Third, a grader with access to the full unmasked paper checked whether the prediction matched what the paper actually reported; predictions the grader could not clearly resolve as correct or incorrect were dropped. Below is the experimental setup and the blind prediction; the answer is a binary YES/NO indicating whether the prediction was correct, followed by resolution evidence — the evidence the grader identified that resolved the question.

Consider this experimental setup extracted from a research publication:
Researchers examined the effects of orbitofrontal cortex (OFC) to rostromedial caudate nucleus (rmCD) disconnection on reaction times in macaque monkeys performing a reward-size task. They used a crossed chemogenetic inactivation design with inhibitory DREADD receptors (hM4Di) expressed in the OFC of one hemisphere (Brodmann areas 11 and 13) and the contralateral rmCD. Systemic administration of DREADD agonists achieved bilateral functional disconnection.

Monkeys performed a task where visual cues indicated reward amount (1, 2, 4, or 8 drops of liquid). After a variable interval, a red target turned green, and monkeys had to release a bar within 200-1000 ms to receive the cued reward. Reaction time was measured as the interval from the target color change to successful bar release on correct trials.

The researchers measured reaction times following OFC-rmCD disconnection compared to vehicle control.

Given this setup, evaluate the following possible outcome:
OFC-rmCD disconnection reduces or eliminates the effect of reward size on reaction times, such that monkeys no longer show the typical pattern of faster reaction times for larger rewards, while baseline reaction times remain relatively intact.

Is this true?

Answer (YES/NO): NO